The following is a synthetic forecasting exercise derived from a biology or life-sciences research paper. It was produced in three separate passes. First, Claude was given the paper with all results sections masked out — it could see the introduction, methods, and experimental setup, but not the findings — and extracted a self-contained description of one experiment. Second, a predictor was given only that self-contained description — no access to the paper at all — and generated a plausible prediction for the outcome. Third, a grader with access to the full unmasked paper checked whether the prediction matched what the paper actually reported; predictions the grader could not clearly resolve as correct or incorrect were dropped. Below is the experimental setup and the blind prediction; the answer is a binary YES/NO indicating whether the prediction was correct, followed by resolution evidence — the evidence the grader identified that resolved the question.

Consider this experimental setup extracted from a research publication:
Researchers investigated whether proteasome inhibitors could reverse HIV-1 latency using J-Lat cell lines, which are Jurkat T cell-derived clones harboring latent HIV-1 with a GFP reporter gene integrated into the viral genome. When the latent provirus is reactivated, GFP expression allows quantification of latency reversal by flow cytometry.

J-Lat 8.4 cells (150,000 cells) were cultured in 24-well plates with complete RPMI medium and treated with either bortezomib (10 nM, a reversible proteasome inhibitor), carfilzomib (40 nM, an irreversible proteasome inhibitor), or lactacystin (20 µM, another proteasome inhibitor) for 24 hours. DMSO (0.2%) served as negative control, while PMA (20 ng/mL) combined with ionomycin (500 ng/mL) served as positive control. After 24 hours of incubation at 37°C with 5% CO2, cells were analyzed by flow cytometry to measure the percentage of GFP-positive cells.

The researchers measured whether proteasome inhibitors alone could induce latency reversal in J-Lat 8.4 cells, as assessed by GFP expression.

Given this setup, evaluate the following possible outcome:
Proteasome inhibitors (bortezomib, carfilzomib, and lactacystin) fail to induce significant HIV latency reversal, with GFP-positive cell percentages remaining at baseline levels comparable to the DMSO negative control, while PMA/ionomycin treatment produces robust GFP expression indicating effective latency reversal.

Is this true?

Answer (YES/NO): YES